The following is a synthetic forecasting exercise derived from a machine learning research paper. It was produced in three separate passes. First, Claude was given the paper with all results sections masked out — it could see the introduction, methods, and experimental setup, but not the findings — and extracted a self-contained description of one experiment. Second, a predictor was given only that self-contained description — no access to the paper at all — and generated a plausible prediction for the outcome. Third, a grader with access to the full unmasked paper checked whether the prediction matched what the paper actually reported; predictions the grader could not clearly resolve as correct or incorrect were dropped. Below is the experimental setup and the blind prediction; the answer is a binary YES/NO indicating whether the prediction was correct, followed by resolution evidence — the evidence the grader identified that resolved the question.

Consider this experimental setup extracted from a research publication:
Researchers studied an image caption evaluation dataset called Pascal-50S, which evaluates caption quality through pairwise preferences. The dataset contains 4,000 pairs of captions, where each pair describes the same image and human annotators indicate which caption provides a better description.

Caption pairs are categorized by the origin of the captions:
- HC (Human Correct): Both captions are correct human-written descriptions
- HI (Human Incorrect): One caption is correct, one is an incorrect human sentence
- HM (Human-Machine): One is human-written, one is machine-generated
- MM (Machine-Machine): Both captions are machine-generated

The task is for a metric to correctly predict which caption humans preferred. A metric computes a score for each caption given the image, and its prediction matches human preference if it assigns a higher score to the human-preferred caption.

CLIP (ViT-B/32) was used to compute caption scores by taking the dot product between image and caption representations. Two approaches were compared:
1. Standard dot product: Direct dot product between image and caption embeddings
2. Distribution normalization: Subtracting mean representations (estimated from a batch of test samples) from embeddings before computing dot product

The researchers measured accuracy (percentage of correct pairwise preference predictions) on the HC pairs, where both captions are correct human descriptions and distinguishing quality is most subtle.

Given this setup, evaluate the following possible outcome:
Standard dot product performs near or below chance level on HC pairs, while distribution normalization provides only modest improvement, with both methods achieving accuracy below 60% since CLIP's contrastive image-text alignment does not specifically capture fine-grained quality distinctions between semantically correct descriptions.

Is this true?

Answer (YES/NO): YES